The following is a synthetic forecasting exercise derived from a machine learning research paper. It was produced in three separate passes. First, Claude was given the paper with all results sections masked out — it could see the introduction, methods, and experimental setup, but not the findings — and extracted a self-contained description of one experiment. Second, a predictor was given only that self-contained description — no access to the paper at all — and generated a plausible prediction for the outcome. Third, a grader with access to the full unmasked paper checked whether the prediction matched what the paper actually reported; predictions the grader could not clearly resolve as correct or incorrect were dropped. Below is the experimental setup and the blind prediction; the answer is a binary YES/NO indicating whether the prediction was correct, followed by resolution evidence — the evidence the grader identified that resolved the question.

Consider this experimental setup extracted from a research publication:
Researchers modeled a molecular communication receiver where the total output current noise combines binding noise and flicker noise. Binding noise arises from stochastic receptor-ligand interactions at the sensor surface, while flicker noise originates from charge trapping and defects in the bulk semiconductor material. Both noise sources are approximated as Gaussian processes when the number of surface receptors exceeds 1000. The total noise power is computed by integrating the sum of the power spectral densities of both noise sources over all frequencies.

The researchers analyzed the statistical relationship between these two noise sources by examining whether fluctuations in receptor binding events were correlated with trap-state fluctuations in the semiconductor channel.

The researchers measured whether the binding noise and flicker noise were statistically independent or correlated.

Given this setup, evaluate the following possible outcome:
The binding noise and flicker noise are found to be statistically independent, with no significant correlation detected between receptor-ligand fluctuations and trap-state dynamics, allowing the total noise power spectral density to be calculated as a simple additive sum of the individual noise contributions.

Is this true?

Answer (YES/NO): YES